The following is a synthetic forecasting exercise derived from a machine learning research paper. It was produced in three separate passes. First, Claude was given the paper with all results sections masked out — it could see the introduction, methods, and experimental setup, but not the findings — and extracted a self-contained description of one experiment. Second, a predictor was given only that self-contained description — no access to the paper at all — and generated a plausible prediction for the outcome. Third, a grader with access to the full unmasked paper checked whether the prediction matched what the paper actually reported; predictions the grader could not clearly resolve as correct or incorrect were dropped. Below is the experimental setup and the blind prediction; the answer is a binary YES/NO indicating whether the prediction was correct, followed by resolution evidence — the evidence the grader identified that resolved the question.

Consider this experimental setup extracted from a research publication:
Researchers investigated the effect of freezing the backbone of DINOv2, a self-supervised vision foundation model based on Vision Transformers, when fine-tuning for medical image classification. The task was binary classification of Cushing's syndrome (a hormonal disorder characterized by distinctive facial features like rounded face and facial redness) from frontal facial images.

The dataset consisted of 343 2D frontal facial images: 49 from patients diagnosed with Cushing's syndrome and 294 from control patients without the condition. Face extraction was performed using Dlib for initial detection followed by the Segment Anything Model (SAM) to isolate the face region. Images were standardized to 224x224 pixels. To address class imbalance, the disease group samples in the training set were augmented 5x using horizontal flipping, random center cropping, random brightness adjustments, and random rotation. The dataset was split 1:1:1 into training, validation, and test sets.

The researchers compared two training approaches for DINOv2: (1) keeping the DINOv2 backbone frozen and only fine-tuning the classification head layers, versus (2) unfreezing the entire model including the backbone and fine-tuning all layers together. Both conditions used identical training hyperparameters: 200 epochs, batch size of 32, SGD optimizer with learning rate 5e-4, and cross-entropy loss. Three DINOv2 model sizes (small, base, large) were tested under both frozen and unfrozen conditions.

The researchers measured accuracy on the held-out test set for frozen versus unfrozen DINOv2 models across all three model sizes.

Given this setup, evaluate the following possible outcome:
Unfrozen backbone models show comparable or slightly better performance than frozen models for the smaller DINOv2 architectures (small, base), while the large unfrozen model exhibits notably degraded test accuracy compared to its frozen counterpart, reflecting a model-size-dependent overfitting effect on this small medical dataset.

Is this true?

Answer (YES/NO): NO